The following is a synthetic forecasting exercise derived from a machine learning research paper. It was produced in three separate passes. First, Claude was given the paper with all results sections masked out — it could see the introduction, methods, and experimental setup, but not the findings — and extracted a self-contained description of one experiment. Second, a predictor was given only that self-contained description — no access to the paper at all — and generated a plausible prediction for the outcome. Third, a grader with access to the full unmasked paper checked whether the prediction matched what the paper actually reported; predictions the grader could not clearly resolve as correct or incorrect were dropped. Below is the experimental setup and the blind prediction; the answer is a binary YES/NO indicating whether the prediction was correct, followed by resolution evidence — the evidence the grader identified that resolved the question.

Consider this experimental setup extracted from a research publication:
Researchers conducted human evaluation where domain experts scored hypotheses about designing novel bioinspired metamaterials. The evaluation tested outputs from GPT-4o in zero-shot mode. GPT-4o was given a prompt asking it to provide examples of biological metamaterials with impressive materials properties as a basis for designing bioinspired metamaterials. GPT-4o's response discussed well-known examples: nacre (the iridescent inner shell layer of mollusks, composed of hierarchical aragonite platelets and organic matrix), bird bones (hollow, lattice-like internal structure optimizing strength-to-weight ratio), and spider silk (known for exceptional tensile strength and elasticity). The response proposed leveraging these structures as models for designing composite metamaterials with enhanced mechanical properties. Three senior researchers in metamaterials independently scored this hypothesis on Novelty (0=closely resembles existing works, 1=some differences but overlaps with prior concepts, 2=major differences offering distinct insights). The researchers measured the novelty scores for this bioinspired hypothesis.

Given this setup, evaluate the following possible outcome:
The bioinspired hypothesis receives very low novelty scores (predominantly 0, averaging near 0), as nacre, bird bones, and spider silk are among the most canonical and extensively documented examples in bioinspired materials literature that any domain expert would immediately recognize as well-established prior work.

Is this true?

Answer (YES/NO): NO